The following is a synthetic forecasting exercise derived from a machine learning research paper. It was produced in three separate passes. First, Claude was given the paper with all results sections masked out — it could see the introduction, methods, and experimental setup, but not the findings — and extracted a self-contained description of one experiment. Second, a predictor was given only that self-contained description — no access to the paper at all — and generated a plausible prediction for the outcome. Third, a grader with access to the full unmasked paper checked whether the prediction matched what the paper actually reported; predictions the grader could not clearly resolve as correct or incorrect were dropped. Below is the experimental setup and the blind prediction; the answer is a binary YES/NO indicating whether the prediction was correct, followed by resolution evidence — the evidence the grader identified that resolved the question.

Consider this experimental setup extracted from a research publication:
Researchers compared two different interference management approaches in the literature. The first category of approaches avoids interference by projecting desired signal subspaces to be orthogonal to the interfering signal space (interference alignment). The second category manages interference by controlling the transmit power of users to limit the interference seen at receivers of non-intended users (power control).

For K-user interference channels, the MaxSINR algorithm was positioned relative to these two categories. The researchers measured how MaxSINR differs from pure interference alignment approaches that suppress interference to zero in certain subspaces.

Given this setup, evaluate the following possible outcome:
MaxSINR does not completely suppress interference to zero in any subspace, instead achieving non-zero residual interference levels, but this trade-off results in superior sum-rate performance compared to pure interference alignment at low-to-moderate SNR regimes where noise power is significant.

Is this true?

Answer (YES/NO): NO